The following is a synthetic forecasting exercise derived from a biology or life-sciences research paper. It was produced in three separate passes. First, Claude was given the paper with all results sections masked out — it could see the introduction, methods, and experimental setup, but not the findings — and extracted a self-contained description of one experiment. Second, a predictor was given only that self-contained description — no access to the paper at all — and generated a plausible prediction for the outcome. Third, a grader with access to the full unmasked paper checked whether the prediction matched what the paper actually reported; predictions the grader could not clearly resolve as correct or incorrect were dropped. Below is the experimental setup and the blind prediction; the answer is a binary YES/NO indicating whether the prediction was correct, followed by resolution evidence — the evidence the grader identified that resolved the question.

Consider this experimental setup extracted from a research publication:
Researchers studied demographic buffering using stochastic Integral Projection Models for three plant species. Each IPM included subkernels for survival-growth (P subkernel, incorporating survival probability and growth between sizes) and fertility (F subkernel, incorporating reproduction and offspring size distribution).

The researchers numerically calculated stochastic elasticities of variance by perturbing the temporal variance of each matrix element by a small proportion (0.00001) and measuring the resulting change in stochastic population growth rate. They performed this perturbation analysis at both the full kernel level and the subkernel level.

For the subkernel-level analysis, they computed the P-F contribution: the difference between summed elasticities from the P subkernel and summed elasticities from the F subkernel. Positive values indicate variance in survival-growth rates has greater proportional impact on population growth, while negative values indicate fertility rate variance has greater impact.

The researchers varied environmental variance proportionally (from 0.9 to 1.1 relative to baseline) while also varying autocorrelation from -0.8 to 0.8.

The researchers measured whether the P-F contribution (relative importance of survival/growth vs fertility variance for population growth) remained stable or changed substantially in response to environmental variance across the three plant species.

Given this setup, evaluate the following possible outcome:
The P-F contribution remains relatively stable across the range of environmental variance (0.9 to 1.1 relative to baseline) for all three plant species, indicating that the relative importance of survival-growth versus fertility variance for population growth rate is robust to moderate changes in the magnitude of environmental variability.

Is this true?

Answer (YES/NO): NO